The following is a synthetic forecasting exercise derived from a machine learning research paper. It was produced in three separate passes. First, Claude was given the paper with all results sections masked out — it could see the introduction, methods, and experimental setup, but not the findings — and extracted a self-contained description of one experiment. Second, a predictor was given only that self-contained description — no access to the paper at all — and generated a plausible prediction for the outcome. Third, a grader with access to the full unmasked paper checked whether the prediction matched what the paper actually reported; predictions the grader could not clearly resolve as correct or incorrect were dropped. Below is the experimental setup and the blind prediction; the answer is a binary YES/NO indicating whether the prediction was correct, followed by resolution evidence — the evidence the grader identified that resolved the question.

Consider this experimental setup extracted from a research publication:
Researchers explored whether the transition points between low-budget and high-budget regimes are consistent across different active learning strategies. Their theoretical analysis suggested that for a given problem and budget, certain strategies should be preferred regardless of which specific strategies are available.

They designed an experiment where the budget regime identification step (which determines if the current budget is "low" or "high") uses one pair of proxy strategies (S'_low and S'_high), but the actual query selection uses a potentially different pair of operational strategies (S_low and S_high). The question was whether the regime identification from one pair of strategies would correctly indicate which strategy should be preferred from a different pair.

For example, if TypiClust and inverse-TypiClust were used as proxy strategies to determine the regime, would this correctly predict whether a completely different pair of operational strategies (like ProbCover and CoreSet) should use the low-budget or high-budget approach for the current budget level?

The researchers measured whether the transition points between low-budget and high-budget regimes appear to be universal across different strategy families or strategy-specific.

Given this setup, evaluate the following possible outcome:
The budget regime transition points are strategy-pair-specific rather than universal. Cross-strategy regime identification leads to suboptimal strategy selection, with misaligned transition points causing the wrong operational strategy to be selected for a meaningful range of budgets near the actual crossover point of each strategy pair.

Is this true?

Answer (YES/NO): NO